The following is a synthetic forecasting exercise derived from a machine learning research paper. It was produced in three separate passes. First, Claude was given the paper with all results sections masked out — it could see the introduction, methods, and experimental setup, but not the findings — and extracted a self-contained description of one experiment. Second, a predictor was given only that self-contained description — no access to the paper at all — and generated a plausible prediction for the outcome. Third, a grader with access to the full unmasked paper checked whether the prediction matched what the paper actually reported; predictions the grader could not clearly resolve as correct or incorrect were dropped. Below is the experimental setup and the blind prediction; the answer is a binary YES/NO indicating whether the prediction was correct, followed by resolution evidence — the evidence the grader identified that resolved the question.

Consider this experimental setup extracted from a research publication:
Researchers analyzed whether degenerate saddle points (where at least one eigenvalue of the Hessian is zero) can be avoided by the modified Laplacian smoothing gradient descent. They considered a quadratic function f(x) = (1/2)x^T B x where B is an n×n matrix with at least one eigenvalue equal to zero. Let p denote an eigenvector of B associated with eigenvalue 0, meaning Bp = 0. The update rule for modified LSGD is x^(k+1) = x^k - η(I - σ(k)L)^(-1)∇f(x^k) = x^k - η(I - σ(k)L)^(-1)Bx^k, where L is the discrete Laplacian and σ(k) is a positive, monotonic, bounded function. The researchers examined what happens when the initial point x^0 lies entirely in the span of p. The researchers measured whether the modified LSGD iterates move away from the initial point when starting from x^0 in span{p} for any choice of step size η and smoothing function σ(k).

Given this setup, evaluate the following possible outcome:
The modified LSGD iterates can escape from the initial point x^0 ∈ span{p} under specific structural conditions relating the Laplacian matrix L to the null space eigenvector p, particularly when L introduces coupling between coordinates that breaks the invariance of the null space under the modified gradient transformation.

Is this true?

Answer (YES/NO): NO